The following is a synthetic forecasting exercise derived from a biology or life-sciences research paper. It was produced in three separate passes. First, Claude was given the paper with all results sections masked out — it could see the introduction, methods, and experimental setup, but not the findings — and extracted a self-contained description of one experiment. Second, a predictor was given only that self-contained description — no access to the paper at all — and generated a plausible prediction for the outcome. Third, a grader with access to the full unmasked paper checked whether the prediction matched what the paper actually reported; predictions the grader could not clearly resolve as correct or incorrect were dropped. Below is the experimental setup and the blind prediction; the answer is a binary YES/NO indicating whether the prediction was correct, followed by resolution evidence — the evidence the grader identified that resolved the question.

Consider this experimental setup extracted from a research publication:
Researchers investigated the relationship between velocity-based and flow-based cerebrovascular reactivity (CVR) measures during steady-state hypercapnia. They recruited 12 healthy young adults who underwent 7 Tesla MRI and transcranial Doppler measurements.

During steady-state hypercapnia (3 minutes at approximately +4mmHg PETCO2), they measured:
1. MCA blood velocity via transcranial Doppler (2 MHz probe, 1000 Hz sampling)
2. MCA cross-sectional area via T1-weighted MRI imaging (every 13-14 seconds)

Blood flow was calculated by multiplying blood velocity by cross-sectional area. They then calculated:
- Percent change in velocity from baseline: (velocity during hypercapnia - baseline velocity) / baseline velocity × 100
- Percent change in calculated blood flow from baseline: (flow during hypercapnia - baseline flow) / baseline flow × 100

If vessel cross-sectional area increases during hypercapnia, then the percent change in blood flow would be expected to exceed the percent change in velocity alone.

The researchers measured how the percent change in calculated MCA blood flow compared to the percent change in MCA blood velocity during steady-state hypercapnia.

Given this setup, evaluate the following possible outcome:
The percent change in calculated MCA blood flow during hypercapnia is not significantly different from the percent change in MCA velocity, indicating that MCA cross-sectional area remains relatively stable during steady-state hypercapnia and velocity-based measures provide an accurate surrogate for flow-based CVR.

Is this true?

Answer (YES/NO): NO